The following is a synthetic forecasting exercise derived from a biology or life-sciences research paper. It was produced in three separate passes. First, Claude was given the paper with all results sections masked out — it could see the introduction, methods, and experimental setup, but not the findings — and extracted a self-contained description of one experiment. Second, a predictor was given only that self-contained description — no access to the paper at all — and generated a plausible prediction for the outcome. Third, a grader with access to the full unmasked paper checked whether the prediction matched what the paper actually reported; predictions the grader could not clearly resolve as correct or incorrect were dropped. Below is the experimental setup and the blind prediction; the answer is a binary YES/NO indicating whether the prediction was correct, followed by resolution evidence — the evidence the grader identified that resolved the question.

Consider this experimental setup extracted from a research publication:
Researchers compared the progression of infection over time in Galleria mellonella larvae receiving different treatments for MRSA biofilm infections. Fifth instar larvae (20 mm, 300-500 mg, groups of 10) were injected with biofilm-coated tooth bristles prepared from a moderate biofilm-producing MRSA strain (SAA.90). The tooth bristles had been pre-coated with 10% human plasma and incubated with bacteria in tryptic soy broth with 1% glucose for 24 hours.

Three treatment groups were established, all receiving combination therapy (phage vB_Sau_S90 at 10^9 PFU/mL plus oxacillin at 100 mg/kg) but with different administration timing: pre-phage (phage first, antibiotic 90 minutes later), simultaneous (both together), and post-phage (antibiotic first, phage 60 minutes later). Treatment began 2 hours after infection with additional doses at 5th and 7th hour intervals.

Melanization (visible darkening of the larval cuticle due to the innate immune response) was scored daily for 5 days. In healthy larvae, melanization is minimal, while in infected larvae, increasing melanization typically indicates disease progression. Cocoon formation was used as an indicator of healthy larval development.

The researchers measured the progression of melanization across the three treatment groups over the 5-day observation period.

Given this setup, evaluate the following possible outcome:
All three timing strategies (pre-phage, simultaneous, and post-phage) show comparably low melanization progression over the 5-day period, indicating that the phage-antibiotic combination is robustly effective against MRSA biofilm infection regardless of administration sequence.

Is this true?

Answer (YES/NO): NO